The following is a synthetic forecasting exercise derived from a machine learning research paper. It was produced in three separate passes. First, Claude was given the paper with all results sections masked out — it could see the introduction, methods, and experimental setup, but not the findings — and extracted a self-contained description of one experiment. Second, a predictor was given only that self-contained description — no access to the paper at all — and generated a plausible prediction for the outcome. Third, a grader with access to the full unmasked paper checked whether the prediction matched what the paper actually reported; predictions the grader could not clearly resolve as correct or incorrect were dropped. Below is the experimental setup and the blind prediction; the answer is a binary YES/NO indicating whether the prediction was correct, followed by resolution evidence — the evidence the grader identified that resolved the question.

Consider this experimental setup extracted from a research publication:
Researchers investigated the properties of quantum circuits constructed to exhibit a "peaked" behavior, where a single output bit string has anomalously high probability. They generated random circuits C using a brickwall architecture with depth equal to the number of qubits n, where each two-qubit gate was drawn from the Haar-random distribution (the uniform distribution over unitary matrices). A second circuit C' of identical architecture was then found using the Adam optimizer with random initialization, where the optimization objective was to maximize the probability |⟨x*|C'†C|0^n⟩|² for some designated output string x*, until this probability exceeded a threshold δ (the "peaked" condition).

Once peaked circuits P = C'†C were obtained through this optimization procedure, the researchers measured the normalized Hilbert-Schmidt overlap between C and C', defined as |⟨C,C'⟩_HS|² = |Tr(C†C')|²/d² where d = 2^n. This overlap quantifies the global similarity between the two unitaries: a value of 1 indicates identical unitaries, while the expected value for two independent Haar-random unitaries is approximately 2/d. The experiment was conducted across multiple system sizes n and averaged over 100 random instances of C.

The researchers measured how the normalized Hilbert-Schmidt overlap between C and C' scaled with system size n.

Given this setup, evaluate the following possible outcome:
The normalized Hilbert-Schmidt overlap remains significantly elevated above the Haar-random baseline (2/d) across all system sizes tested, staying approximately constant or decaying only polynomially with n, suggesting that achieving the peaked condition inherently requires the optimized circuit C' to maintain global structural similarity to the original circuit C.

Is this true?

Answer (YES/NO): NO